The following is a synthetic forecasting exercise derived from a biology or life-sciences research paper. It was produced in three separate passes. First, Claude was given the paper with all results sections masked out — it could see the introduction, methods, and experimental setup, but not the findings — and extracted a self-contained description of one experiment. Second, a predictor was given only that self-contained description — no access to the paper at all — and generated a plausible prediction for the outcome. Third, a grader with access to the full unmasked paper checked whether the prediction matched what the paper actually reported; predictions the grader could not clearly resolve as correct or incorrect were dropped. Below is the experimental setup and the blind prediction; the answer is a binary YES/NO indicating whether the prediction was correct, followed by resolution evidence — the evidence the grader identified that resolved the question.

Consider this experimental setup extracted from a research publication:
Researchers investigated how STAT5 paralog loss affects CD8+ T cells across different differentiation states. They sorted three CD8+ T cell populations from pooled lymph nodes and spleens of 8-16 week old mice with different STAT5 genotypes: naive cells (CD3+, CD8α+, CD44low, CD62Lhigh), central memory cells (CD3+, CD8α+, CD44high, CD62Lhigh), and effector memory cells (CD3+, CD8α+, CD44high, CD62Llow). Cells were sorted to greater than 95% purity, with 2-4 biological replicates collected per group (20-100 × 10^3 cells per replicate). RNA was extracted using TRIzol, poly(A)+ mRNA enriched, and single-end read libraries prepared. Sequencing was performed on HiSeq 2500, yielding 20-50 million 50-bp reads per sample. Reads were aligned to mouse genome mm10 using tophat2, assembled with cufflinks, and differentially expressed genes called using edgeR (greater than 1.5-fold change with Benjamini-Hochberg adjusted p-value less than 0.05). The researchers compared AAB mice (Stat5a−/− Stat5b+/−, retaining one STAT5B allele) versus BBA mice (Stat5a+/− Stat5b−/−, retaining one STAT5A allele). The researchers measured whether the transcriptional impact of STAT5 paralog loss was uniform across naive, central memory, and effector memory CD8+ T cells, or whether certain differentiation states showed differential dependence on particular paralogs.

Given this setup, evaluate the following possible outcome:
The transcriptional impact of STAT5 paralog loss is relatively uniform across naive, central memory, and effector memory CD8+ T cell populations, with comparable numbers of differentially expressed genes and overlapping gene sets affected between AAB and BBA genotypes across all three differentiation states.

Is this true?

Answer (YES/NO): NO